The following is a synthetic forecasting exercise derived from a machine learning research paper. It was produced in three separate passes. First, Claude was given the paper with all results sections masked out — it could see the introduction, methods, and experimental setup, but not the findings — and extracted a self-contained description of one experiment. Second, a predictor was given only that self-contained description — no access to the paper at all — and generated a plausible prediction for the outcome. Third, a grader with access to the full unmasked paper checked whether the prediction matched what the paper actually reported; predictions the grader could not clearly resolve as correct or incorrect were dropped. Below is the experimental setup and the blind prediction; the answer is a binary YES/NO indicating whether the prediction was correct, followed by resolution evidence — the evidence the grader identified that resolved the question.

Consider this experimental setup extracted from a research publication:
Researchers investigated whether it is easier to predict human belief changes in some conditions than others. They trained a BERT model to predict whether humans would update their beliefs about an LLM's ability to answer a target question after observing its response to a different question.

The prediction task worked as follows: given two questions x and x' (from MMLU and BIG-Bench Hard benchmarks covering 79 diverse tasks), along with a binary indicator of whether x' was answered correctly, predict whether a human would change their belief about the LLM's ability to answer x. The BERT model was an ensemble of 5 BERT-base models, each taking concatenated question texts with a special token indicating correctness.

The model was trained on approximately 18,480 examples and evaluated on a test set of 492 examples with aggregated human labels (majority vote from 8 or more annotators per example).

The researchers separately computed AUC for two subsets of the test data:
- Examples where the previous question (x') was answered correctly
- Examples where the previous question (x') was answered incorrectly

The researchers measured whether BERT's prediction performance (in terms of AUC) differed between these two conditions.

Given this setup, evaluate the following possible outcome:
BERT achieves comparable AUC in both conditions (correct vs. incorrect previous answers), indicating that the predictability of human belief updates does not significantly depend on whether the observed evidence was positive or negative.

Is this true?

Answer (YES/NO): NO